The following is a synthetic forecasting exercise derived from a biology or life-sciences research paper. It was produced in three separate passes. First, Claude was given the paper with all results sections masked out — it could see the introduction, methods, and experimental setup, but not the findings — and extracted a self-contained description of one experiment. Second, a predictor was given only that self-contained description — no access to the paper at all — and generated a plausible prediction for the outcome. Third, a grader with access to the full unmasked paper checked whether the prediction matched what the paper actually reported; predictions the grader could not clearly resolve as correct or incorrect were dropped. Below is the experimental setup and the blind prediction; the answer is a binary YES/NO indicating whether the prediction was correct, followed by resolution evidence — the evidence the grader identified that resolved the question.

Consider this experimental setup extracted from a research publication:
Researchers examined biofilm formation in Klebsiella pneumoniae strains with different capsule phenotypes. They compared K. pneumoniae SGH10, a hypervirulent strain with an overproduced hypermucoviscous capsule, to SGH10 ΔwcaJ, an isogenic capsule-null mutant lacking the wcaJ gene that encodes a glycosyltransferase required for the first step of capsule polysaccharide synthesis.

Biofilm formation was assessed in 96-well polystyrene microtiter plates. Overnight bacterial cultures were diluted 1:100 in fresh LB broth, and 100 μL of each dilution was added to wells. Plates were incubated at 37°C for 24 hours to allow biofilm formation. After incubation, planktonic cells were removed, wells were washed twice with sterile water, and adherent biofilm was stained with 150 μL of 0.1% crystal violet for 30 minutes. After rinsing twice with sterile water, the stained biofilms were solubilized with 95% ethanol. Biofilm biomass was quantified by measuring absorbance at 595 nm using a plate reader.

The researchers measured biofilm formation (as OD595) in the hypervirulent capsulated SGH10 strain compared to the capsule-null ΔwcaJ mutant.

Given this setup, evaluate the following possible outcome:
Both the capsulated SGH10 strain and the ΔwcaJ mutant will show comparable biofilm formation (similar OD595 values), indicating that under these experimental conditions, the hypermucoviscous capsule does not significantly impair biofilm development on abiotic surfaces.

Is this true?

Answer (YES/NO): NO